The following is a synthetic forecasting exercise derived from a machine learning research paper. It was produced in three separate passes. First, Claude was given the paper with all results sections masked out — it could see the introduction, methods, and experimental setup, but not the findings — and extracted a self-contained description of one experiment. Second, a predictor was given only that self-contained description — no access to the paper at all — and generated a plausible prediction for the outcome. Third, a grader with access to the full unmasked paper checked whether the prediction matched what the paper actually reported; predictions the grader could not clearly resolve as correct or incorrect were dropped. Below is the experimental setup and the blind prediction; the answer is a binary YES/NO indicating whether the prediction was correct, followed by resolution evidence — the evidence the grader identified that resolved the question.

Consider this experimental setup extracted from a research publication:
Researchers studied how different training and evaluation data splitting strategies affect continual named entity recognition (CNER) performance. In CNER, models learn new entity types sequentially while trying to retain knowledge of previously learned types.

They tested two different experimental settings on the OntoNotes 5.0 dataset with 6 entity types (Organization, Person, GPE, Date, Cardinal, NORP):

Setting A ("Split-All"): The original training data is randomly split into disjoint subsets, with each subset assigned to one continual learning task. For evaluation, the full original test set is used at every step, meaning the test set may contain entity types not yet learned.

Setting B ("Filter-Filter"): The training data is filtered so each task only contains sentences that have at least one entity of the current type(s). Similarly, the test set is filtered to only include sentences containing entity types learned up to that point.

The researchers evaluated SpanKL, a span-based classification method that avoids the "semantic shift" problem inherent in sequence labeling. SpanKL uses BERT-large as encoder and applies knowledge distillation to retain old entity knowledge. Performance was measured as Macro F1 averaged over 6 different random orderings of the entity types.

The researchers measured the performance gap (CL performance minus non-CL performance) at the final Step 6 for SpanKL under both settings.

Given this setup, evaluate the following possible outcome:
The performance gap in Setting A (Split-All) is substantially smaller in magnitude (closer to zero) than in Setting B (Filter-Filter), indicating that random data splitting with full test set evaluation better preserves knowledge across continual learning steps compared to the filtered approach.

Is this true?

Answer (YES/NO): YES